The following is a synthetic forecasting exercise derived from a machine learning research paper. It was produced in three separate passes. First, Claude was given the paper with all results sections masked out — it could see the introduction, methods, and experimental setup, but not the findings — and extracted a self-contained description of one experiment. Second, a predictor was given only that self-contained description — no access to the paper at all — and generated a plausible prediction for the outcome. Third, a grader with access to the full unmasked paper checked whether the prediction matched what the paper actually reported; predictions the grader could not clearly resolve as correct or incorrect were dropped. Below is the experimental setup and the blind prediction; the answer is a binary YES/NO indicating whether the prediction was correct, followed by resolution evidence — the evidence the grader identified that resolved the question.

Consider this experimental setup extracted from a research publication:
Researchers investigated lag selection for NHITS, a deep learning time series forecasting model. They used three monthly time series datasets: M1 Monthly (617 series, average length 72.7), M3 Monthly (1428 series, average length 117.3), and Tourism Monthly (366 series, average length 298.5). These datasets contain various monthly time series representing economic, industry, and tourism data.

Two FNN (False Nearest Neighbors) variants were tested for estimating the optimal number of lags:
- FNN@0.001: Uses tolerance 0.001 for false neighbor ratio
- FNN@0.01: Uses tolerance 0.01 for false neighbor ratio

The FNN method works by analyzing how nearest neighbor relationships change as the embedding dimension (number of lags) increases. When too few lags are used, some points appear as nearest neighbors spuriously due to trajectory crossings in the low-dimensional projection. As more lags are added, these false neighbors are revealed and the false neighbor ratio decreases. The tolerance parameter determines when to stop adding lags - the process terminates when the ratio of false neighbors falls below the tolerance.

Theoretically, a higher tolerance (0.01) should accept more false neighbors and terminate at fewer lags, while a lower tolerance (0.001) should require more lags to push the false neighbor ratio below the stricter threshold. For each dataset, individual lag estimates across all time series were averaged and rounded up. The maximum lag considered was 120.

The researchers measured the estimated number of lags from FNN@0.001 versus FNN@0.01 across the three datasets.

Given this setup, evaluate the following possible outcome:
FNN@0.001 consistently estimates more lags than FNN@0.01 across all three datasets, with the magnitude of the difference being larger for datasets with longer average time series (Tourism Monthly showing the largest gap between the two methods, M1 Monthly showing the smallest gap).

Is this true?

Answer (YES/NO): NO